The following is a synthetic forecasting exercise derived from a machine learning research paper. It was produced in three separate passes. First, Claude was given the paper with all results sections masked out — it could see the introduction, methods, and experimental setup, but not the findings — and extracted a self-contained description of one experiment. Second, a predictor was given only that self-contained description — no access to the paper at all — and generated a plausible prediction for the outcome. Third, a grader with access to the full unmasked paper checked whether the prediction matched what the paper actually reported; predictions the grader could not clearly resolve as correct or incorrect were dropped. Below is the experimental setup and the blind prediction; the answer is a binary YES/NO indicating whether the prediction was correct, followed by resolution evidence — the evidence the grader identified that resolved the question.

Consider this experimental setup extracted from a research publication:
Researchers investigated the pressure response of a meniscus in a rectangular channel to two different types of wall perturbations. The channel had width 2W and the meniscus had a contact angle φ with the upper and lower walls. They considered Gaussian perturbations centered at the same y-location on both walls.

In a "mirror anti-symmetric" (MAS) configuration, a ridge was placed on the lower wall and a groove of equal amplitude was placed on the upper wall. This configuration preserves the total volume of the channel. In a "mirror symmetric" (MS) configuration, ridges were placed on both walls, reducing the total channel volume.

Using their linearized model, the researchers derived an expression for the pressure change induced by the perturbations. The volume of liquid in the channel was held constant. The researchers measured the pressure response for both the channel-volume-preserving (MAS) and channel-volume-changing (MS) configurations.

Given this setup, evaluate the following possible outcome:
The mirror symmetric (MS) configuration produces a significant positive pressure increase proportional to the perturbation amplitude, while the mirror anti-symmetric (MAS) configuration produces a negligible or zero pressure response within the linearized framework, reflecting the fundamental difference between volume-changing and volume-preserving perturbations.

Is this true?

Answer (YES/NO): YES